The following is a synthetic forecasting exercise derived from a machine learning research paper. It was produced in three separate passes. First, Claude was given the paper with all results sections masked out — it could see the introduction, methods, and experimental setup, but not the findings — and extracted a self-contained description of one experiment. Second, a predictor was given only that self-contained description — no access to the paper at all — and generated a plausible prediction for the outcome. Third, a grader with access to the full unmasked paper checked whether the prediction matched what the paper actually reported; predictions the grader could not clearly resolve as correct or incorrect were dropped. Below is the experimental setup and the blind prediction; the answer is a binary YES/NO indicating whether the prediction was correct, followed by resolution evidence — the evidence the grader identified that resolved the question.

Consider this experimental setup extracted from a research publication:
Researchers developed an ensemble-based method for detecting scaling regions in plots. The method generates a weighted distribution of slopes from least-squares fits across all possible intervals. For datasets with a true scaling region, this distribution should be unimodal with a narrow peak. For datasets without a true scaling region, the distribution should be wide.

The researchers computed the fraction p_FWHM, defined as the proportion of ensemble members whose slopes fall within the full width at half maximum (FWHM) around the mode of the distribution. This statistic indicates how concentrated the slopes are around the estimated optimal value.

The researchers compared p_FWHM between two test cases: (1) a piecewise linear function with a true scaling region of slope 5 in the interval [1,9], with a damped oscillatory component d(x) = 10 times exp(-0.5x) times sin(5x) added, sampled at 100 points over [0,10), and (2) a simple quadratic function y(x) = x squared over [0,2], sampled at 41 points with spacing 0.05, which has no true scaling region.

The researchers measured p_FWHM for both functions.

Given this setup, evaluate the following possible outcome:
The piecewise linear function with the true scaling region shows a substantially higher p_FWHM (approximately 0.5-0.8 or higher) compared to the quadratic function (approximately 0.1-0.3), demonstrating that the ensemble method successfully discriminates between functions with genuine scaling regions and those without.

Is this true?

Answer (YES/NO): NO